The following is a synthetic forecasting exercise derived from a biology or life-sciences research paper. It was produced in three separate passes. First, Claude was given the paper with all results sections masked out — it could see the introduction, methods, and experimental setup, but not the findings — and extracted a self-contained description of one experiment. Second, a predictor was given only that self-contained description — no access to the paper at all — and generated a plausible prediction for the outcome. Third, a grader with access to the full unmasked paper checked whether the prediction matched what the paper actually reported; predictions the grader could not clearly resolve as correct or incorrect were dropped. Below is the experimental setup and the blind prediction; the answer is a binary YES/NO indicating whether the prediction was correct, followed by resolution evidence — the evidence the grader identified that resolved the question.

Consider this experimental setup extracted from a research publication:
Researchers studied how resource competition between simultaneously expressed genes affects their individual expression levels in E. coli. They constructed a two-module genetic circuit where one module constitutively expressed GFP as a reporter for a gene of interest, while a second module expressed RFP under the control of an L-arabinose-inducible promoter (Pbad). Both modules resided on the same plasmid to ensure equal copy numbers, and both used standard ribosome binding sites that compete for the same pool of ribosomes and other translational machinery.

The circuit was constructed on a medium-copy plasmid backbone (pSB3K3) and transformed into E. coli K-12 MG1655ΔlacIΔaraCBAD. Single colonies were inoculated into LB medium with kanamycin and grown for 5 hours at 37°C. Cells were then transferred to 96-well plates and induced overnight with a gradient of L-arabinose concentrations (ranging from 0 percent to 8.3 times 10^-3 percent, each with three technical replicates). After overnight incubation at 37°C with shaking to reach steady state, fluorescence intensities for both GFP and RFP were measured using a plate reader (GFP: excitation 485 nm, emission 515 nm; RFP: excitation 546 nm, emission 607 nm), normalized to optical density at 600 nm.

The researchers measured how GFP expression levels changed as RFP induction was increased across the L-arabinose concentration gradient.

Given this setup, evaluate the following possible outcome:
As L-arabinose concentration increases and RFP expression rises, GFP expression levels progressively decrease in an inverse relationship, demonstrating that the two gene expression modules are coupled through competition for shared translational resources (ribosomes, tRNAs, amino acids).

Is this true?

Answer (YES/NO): YES